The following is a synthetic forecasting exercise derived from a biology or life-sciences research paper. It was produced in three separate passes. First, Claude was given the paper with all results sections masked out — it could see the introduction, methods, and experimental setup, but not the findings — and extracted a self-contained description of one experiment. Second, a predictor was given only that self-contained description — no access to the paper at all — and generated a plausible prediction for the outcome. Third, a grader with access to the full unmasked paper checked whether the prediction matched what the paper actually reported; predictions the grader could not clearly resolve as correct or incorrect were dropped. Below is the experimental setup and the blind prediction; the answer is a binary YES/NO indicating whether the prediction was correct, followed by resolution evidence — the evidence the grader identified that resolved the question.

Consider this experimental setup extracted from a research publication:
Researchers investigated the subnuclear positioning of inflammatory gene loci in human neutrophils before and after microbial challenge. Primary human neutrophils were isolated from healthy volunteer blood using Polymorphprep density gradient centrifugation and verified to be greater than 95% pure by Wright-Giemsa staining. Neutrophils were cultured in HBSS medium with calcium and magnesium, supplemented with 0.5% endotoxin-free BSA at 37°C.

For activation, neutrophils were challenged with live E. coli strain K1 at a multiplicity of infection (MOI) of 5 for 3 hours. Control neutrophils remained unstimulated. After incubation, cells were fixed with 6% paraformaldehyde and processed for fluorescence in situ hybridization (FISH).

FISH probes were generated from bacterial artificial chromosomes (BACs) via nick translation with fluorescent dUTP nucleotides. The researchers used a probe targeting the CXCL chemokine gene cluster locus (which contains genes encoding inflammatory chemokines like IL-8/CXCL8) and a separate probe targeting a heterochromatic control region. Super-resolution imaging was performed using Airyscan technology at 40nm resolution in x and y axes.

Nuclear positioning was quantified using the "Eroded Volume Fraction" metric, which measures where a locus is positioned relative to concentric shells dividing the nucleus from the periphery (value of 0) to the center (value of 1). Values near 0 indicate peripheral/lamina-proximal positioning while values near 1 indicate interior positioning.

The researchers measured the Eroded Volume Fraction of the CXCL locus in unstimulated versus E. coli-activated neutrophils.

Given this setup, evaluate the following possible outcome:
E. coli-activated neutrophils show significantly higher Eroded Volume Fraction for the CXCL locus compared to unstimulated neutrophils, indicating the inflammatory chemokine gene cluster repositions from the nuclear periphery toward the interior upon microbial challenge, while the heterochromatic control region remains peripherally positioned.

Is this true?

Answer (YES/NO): YES